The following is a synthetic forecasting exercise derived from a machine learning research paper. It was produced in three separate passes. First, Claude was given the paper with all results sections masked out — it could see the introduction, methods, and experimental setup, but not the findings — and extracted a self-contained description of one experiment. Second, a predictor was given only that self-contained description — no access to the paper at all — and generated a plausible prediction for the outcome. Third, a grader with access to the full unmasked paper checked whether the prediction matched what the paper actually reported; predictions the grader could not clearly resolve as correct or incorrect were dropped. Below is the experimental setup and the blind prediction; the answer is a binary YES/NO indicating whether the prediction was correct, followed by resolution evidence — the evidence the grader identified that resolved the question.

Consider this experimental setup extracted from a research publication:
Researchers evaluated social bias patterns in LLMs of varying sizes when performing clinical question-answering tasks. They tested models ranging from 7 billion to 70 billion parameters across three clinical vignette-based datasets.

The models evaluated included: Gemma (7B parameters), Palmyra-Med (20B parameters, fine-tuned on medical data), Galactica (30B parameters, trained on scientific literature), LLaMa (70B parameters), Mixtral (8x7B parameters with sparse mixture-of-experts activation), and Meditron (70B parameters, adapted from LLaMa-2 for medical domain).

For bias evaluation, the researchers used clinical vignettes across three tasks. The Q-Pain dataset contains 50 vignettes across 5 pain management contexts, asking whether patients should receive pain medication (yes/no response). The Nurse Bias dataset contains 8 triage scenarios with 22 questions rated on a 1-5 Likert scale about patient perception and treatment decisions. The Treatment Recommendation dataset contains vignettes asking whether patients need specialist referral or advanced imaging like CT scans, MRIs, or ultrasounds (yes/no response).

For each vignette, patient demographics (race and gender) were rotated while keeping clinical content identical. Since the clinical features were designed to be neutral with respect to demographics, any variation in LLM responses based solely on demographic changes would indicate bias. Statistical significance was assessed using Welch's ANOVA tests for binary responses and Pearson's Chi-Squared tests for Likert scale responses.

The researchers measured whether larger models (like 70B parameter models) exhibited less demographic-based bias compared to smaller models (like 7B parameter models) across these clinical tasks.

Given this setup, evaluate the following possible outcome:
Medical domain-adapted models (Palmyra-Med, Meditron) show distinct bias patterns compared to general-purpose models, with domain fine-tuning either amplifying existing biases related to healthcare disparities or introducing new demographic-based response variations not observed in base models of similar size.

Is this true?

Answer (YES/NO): YES